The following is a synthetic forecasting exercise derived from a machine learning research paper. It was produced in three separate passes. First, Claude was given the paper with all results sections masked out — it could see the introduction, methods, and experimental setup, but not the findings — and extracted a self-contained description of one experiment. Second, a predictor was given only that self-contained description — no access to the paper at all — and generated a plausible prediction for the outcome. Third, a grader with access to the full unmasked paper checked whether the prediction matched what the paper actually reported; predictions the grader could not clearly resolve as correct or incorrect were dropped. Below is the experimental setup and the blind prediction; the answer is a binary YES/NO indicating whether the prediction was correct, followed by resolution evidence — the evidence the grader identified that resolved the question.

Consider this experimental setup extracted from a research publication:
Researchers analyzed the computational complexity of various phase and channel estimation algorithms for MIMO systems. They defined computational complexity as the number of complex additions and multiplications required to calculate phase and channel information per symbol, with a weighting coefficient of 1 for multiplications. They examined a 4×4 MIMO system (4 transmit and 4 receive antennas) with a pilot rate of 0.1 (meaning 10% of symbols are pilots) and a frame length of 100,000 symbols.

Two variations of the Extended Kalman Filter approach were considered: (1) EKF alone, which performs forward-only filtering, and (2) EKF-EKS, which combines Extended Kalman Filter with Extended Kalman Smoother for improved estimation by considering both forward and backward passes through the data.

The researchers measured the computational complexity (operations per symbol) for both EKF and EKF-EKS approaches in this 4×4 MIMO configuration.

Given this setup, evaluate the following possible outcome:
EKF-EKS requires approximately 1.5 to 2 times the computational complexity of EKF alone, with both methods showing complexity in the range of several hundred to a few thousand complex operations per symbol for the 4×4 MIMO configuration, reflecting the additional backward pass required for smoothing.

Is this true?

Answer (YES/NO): NO